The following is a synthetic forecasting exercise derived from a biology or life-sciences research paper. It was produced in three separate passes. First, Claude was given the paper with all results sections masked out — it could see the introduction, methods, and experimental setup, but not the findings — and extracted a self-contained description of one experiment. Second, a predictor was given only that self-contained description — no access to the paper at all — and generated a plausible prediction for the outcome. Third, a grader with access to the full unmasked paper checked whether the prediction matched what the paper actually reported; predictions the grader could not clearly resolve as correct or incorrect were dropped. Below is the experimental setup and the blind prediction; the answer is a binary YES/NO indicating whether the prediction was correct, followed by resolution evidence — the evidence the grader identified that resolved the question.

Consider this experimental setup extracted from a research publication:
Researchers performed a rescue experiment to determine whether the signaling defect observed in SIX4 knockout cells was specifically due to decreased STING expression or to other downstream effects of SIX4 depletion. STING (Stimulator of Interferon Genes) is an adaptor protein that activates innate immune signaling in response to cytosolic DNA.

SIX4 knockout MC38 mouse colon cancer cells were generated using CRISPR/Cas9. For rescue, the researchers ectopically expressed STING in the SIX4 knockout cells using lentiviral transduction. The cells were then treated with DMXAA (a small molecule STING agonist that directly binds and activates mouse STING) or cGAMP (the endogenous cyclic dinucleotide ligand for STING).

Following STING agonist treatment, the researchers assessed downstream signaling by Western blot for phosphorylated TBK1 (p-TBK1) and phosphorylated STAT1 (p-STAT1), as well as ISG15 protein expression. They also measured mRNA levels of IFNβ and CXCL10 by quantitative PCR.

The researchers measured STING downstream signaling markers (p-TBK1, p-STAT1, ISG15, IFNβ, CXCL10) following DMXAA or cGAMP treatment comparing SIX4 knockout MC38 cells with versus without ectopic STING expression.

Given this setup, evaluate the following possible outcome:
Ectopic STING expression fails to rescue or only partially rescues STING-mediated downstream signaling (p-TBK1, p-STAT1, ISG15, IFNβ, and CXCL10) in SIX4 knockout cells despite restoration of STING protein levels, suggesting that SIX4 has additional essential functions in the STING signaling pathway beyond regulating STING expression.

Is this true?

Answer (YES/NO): NO